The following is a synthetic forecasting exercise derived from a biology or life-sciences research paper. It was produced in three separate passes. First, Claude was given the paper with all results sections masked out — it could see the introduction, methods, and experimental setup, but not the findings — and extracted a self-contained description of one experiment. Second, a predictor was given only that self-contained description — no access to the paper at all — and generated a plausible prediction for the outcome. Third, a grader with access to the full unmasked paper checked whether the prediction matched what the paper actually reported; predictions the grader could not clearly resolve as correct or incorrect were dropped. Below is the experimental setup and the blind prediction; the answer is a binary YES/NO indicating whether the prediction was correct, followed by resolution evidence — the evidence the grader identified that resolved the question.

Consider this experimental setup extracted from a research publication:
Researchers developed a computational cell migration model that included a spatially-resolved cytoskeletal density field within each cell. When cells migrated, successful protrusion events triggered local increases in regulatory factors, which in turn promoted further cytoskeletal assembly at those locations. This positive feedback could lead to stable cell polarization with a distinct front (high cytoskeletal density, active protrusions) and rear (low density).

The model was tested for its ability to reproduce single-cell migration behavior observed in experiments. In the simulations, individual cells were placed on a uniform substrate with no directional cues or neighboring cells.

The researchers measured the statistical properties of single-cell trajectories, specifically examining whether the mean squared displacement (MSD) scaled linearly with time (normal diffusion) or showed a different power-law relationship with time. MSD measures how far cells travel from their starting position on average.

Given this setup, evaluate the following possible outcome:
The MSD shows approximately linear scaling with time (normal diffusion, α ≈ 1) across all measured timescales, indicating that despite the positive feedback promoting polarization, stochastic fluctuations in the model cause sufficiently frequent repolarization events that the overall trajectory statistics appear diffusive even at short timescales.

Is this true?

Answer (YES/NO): NO